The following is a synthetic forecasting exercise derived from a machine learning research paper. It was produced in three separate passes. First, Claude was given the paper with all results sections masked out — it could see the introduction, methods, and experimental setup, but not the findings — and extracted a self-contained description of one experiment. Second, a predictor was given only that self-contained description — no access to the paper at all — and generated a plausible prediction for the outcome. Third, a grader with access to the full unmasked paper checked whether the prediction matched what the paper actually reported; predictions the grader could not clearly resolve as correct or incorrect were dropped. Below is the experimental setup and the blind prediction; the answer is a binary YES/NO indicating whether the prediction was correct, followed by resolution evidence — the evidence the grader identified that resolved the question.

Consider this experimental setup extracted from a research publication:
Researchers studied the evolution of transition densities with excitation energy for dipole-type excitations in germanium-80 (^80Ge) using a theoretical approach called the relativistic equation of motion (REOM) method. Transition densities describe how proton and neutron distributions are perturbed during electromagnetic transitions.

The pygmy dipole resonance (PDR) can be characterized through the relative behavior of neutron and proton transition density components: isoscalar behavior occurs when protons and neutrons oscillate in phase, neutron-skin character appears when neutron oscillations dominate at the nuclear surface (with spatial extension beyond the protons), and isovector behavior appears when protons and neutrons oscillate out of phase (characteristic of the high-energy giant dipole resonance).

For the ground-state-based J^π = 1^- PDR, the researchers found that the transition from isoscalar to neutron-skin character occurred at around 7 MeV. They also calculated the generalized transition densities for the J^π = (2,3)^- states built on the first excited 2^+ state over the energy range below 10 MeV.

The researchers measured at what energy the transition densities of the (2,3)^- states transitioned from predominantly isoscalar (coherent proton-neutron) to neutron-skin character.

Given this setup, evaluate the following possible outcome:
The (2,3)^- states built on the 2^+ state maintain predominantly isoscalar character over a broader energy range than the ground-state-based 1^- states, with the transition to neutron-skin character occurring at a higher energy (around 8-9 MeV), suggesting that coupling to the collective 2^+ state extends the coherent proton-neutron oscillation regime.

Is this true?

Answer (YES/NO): YES